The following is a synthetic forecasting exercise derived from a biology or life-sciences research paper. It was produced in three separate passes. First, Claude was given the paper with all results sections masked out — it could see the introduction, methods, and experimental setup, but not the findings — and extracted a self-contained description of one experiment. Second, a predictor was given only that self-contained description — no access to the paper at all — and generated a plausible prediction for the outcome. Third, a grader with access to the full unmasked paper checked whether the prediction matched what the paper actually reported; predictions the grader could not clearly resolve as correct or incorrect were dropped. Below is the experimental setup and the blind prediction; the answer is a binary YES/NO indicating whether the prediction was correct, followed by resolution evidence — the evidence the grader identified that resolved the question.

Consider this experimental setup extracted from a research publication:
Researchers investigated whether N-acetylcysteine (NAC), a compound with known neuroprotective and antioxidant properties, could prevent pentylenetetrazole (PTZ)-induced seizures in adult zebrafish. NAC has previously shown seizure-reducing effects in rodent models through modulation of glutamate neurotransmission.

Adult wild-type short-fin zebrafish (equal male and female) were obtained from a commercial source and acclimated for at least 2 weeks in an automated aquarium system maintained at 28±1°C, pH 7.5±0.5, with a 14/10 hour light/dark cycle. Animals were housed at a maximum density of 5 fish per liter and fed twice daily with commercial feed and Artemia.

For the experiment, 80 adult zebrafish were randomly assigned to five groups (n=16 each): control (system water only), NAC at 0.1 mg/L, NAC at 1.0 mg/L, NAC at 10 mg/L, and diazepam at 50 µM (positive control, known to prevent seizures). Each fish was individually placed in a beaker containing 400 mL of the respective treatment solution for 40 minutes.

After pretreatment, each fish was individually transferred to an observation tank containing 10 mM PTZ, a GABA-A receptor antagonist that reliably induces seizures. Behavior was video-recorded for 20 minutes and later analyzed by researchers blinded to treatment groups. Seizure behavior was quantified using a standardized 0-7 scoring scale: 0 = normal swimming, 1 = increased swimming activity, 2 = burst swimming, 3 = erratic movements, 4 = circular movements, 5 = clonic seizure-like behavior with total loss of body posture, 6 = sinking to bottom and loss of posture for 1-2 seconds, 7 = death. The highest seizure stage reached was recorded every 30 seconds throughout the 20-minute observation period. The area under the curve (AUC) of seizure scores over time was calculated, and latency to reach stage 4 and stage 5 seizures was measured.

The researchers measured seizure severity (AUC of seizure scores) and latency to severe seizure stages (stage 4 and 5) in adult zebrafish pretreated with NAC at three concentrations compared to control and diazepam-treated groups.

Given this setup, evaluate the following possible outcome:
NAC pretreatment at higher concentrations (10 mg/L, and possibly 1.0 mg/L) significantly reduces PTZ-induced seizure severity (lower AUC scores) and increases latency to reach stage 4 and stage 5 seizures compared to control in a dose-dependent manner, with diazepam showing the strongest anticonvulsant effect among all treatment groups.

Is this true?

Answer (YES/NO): NO